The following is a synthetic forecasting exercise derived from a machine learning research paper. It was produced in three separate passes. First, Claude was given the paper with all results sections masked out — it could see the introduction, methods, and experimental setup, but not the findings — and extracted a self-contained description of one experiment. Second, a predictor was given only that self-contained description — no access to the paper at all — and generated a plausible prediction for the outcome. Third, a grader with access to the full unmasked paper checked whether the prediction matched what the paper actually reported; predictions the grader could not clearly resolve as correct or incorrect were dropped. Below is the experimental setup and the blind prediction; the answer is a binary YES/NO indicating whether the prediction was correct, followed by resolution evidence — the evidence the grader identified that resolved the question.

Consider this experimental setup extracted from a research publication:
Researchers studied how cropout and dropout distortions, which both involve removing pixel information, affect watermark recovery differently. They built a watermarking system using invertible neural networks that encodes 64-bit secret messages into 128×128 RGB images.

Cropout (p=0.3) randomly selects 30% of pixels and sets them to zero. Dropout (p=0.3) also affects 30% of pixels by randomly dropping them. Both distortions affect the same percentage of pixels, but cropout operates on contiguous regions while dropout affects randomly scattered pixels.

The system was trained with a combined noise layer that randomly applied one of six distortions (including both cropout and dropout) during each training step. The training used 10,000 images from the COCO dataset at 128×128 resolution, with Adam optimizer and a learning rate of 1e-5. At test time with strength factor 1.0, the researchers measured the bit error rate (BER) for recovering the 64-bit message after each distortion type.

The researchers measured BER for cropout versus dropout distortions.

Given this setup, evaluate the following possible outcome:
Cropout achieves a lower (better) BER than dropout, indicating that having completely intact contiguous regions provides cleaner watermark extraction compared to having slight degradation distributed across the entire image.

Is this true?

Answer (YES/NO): YES